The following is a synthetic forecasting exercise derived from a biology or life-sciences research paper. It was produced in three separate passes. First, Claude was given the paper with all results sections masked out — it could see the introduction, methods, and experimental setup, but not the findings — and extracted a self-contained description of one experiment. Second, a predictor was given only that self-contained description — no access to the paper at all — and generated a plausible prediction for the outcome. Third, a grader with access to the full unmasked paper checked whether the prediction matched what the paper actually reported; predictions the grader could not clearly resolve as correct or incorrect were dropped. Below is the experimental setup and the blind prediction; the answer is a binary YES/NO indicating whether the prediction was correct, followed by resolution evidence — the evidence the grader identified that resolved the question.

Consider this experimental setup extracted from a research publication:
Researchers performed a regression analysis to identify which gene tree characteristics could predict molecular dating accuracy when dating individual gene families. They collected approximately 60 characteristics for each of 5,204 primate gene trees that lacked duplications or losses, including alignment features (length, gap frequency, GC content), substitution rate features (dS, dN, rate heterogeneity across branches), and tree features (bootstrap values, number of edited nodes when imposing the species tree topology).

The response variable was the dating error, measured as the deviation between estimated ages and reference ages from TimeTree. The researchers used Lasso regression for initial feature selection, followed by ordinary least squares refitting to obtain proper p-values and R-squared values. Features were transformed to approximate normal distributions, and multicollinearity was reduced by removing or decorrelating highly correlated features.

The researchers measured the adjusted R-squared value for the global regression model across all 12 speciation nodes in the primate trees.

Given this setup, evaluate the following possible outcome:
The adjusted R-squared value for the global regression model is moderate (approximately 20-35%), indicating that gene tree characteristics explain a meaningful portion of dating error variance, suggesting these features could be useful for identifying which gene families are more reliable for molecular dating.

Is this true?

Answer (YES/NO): NO